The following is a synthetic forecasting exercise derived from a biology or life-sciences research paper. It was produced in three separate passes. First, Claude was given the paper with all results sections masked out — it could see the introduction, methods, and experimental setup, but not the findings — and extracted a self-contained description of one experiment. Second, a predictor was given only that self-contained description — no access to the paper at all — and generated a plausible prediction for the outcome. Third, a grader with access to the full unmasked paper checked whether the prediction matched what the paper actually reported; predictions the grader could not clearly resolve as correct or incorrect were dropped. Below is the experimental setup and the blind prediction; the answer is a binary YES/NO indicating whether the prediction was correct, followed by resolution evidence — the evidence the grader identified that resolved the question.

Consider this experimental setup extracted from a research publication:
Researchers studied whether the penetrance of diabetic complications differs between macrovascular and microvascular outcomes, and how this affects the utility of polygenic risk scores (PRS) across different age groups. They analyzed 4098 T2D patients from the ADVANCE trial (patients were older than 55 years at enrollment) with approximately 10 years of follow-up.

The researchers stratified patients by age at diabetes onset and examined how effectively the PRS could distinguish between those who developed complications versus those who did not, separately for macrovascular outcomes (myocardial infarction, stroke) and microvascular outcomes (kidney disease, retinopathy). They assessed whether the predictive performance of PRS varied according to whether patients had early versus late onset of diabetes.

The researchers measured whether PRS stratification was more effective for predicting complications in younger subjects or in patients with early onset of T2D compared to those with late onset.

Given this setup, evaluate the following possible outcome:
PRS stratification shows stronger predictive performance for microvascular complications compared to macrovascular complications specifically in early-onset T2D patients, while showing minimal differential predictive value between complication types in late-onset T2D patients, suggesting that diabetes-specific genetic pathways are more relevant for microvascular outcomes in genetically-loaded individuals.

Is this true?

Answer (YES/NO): NO